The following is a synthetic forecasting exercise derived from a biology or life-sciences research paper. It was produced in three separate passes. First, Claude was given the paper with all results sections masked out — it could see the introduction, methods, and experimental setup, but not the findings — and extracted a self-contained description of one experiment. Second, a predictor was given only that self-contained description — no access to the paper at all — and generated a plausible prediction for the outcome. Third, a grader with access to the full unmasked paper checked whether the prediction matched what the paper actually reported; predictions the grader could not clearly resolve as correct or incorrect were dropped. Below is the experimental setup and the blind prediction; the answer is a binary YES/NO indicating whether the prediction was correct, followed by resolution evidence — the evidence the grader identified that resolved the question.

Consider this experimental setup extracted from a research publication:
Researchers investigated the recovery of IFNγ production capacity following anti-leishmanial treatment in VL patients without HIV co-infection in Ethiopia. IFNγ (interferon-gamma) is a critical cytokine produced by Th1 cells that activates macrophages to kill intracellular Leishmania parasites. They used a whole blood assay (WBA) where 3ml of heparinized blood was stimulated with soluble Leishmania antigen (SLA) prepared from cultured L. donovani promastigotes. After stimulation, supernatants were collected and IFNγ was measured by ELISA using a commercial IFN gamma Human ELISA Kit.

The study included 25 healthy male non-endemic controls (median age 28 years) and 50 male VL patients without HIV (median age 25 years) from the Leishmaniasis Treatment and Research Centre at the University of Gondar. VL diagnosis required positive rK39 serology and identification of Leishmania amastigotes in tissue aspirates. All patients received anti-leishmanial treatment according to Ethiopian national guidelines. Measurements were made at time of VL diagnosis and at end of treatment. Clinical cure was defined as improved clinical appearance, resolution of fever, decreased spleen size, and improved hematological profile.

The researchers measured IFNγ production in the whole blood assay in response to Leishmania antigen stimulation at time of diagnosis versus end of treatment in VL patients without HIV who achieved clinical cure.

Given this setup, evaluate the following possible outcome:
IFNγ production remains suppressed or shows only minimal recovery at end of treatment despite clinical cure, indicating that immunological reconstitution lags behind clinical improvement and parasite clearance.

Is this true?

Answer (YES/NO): NO